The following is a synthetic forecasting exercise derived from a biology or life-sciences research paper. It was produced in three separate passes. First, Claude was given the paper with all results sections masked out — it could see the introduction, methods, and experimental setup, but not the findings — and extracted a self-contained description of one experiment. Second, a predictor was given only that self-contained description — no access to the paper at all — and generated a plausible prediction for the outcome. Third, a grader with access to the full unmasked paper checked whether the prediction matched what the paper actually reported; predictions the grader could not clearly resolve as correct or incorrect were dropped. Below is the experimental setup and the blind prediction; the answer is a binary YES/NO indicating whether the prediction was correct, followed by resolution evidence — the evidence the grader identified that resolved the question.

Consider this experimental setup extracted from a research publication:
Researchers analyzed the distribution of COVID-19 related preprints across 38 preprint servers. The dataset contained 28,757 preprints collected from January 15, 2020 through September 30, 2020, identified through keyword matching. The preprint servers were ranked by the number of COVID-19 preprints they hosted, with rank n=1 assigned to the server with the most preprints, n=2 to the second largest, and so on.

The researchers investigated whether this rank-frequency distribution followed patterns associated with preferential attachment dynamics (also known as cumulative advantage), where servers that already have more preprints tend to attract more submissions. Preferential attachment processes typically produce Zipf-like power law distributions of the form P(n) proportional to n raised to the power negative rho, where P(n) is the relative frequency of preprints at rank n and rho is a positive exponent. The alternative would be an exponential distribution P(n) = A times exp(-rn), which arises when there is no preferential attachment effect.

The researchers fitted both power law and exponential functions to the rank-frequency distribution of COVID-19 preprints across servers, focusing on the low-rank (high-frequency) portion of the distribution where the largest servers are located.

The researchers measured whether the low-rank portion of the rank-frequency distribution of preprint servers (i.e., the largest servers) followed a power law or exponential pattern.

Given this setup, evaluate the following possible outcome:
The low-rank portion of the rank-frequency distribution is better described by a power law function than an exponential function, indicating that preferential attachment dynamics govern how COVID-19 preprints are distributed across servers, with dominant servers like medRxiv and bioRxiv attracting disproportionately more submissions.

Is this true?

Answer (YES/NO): YES